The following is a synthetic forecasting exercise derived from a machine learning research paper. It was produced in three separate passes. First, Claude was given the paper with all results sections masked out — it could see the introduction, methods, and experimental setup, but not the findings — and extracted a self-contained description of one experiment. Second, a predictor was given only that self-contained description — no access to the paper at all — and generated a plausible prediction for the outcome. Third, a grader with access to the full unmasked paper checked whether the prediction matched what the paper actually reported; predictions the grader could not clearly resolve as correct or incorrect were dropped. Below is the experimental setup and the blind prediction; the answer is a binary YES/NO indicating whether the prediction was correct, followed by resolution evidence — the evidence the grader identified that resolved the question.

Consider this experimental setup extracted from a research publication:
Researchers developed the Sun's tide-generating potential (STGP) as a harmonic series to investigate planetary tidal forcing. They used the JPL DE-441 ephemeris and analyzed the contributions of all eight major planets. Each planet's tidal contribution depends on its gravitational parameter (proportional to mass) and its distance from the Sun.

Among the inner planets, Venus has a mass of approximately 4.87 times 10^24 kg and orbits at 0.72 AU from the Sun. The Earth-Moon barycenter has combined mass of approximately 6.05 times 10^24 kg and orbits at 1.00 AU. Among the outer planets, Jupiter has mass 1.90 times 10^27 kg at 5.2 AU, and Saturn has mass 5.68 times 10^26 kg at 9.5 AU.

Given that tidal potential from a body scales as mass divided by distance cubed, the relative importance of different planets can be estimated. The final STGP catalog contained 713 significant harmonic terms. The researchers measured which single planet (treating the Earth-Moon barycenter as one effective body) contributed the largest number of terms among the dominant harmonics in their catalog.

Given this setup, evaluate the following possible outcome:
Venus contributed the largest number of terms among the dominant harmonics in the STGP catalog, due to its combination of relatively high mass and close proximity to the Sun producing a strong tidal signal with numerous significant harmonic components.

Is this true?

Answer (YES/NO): NO